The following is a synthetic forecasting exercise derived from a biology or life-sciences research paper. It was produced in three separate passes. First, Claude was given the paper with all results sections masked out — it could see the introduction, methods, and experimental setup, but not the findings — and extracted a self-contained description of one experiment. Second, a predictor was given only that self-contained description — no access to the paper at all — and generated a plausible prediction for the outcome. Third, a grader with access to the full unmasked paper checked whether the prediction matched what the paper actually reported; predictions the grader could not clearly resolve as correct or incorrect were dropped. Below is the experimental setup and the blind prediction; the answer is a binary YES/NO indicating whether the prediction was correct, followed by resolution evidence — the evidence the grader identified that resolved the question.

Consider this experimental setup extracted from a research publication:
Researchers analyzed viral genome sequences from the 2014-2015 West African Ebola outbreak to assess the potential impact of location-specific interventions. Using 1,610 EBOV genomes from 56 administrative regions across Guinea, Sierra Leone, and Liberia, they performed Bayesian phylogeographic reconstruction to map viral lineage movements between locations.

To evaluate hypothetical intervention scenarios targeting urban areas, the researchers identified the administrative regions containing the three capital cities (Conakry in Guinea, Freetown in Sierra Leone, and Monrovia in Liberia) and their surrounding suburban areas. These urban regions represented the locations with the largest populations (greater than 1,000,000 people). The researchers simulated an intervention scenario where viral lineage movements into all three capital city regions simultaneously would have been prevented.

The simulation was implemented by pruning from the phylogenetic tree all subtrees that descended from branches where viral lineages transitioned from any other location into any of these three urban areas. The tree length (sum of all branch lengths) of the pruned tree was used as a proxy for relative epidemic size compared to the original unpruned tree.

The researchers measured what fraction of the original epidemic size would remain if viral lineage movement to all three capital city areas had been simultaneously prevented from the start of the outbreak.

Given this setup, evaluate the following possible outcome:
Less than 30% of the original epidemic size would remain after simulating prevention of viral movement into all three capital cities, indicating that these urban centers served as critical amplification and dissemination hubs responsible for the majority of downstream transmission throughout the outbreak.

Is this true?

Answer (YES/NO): NO